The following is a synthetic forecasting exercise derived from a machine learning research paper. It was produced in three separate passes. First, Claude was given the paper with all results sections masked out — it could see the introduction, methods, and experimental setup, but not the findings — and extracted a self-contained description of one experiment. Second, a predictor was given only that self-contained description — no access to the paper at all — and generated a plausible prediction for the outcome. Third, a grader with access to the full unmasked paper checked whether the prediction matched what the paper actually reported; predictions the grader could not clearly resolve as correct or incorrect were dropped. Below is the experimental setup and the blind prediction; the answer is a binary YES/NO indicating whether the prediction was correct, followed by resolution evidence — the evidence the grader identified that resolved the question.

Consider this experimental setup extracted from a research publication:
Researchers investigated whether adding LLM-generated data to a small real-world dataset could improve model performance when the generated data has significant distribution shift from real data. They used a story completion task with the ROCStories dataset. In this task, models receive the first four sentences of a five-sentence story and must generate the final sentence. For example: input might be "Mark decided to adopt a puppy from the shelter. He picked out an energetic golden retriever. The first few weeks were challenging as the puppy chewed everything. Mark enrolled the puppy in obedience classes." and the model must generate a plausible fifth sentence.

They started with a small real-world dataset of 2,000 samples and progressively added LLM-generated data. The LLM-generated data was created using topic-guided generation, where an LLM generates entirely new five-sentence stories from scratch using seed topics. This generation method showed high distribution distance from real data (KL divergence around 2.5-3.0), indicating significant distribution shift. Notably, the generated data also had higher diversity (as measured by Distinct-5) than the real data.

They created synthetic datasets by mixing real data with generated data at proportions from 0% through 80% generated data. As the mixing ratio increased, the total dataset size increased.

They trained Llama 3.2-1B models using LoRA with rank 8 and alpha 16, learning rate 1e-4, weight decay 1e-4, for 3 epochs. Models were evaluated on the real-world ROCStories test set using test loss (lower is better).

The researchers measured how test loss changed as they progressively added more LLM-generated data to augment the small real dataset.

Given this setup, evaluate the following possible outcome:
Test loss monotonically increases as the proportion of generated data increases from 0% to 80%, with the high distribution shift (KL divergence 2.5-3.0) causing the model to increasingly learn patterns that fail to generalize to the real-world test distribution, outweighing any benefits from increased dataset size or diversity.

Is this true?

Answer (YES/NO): YES